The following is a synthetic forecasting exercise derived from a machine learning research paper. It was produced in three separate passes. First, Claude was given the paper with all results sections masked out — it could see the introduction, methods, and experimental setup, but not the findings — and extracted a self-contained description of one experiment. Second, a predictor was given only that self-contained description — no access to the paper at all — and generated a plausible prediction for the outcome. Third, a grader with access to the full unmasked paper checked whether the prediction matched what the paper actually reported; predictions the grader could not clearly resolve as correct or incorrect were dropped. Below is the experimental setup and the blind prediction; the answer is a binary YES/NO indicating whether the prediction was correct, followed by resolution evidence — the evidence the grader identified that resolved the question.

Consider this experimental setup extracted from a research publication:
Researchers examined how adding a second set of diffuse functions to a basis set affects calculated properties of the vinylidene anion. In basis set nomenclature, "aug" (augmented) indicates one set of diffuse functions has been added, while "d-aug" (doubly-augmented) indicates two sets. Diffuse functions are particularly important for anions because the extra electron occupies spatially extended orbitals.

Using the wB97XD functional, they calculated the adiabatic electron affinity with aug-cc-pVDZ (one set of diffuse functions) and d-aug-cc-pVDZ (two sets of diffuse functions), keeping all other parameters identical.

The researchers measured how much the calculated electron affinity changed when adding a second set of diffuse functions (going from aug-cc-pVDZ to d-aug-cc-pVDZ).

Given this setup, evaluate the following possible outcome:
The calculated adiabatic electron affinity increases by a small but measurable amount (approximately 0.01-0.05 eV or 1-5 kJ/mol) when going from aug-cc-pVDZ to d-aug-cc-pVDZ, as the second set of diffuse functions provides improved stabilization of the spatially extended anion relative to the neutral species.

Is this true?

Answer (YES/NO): NO